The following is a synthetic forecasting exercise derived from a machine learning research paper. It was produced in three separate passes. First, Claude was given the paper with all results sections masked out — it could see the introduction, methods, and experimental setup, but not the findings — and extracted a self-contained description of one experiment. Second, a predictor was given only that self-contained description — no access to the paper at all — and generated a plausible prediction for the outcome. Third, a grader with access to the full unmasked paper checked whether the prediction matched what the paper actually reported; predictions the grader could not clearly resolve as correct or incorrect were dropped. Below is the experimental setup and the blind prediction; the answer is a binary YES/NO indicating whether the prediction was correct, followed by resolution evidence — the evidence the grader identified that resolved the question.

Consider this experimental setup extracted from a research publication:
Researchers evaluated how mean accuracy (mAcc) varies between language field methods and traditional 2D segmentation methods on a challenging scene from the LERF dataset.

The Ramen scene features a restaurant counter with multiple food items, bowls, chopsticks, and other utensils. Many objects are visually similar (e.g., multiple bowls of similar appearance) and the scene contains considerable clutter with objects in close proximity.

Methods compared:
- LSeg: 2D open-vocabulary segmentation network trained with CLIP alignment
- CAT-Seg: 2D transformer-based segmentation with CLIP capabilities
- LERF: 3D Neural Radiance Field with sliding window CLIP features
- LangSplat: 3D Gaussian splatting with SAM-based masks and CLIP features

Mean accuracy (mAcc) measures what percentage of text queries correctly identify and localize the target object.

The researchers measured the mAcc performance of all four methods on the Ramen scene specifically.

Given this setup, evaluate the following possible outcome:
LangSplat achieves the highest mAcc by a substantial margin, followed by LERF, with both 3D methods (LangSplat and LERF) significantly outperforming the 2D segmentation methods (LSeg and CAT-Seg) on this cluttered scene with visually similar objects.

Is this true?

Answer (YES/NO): NO